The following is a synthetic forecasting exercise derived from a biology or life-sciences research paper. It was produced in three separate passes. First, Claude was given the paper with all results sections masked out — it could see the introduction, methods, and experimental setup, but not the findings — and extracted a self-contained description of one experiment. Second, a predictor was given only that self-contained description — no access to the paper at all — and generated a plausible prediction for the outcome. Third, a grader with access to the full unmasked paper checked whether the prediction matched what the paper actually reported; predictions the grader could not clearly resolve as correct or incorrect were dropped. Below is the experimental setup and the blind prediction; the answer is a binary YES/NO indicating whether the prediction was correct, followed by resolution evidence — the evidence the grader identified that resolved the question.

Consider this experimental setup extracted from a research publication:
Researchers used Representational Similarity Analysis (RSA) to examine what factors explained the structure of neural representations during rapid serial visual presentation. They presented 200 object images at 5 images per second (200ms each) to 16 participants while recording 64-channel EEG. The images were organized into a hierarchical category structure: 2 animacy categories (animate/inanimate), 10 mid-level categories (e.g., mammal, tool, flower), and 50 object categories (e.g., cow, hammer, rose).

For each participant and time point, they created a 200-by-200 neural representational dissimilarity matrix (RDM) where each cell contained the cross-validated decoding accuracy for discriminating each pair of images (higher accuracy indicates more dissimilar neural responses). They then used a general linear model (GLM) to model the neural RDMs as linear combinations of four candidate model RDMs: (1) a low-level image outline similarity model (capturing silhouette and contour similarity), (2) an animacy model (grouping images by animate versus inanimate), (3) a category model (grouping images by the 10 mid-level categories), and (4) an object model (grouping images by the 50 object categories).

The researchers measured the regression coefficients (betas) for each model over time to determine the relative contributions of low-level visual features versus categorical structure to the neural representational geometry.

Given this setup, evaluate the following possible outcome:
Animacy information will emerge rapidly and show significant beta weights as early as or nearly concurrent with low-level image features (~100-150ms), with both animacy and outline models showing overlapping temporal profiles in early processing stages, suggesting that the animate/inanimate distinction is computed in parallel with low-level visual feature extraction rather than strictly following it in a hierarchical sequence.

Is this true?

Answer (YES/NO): NO